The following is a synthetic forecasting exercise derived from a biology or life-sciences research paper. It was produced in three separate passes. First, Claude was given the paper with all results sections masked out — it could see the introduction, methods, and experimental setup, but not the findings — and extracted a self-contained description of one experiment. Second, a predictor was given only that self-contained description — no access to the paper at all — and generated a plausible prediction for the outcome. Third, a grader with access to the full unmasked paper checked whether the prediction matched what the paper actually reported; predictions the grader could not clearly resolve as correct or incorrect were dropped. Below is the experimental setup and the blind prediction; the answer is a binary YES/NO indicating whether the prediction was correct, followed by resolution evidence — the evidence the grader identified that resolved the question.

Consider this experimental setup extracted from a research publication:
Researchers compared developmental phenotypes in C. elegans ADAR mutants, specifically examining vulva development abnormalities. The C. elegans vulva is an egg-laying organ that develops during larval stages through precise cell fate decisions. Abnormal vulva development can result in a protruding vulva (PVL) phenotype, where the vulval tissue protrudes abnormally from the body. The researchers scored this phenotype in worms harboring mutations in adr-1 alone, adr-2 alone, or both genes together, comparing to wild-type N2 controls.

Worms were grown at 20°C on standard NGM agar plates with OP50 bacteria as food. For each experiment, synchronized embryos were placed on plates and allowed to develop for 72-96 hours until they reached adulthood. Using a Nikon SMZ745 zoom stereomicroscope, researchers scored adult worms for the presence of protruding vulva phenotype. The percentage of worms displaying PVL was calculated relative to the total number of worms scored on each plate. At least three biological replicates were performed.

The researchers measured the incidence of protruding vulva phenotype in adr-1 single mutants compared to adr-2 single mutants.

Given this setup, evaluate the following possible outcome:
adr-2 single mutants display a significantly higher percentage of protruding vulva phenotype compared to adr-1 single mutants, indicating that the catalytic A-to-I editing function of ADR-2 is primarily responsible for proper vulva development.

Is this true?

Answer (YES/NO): NO